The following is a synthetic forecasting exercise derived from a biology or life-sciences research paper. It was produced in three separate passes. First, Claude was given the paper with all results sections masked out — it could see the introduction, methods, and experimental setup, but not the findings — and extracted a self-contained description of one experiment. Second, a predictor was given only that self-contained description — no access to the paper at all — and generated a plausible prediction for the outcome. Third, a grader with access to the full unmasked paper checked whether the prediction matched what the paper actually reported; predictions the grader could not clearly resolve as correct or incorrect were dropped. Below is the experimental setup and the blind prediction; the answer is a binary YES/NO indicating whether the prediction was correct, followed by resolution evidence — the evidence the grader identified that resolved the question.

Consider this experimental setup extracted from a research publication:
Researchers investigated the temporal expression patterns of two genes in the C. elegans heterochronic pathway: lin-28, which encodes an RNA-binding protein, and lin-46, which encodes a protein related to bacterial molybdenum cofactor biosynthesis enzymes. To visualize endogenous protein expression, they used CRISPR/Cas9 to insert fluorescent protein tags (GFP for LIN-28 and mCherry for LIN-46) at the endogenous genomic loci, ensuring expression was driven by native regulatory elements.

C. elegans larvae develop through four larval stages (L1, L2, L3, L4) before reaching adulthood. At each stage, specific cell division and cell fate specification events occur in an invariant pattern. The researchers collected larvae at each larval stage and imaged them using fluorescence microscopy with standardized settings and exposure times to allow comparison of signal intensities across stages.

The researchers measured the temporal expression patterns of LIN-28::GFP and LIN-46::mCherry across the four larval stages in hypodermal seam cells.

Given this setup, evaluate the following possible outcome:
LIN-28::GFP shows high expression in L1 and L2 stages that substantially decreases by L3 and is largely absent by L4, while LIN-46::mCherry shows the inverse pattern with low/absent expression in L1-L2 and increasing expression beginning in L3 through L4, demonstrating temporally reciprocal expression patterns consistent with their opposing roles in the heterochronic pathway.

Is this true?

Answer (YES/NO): YES